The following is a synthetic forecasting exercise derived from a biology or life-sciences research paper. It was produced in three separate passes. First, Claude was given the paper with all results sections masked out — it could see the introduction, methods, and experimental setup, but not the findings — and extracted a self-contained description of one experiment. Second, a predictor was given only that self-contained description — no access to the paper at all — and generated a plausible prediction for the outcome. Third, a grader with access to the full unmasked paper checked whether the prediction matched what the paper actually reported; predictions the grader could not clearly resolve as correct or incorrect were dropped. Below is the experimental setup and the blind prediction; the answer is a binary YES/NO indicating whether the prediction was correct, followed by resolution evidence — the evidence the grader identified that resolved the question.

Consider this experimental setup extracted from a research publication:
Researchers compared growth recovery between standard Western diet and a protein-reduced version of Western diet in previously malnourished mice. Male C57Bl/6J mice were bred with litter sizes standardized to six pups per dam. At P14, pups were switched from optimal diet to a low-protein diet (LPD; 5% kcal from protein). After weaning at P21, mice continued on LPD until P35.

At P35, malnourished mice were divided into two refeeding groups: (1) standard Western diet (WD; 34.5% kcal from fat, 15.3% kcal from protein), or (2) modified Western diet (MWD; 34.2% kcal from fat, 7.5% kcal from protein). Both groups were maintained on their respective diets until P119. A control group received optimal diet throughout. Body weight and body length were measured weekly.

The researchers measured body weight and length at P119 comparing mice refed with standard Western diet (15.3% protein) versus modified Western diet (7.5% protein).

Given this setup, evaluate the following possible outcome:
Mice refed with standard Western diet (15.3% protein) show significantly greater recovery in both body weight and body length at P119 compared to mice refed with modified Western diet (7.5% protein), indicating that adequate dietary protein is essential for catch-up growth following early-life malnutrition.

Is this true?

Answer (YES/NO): NO